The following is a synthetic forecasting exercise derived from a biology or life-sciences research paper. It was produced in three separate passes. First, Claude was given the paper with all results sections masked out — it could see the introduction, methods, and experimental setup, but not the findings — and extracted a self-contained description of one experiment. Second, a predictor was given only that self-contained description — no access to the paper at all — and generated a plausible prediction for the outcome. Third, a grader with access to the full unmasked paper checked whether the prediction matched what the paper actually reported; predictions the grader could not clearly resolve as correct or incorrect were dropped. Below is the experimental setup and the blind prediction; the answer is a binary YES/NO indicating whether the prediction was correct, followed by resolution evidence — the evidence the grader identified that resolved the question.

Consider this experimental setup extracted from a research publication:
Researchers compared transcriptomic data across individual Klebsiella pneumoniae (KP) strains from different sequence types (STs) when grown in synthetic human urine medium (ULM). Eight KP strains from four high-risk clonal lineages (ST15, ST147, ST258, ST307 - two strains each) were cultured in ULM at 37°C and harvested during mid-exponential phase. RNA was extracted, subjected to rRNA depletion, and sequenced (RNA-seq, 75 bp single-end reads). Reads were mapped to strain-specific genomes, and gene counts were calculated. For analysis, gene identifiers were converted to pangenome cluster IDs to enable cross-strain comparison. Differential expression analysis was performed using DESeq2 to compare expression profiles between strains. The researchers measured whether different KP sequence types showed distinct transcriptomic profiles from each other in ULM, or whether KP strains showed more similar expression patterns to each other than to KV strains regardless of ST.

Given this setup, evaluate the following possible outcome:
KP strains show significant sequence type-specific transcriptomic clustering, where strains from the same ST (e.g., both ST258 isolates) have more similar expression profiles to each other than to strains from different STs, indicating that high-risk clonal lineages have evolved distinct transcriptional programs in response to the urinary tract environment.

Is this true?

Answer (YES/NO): YES